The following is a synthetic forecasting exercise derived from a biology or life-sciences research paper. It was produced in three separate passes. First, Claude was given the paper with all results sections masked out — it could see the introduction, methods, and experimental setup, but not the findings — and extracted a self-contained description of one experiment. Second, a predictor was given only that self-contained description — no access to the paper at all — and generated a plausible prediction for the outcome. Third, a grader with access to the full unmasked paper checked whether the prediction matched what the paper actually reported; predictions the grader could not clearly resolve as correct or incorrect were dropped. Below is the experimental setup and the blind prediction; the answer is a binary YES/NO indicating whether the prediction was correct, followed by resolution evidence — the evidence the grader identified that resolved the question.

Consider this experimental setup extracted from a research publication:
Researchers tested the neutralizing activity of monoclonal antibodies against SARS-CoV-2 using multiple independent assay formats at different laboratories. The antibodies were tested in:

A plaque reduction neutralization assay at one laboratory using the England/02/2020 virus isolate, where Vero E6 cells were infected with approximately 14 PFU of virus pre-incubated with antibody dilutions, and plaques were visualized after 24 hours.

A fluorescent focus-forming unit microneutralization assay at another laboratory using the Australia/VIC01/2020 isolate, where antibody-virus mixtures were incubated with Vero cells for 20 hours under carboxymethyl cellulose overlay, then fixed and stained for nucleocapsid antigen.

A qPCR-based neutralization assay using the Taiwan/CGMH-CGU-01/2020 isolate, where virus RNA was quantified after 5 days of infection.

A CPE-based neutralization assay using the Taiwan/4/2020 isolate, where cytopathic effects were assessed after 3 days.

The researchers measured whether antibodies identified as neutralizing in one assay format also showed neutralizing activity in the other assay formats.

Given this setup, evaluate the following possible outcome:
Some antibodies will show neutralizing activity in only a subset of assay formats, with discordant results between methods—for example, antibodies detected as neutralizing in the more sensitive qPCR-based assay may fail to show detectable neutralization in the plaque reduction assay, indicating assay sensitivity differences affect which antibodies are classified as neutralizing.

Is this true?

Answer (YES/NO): NO